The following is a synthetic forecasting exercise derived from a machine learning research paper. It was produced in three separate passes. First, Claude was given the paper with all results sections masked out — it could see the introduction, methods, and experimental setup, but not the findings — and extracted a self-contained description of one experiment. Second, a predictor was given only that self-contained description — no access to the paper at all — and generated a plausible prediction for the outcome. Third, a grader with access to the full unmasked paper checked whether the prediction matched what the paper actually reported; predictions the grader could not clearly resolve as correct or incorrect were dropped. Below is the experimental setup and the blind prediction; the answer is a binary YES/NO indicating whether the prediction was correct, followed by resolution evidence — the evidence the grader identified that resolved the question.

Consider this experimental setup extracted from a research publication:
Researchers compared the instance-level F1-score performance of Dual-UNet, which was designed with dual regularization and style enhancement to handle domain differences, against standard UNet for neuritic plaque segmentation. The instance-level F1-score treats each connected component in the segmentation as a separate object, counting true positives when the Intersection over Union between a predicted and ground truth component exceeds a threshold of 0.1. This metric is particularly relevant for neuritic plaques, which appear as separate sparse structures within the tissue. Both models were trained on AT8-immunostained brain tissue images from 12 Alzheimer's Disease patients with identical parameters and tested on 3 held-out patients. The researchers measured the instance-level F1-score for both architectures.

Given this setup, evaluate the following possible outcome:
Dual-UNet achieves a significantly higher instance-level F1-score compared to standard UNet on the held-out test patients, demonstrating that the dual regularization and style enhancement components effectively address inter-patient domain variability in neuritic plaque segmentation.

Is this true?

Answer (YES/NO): NO